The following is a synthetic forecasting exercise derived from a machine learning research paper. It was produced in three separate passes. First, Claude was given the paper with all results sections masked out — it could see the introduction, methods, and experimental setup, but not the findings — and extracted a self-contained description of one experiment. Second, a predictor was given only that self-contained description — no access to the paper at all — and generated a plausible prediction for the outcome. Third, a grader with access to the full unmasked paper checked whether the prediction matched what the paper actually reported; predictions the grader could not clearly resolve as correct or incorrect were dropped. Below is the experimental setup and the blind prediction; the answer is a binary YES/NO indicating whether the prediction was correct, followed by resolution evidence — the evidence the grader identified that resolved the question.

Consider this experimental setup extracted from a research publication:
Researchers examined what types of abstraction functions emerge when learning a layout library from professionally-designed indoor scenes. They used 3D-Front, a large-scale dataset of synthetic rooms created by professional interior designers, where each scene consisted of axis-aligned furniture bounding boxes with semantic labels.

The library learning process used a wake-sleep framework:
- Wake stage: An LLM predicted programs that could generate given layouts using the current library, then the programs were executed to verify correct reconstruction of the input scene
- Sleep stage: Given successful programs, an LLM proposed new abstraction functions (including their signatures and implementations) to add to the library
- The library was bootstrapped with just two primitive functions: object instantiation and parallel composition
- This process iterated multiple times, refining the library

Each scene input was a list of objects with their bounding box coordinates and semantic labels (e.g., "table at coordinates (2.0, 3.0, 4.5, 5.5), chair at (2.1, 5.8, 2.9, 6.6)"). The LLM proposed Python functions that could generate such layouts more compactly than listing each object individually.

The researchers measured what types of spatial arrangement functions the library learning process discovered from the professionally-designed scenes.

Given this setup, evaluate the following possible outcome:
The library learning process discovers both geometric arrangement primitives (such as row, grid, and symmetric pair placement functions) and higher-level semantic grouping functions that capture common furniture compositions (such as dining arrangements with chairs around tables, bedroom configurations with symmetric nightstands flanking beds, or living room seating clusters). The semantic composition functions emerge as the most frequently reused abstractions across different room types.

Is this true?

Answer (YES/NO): NO